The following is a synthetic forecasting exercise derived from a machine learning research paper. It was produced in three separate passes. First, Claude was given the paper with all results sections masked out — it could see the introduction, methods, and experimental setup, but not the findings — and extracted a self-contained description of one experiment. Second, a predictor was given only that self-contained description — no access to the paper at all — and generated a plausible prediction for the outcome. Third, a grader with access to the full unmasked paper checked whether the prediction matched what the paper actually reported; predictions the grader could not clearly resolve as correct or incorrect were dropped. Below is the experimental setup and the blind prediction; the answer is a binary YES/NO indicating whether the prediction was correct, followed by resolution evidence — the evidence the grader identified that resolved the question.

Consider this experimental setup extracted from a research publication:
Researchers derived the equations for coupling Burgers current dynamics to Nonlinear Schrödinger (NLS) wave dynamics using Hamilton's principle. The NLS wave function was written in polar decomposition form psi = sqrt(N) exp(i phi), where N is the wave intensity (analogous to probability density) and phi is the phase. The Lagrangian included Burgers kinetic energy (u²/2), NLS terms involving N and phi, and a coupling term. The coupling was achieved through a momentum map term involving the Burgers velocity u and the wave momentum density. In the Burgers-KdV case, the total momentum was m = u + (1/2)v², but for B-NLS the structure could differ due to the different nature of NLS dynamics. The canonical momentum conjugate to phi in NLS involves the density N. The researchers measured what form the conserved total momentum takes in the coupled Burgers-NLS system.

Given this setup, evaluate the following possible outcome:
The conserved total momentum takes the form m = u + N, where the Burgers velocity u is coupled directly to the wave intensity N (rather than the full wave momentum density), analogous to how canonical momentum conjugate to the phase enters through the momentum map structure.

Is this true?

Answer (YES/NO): NO